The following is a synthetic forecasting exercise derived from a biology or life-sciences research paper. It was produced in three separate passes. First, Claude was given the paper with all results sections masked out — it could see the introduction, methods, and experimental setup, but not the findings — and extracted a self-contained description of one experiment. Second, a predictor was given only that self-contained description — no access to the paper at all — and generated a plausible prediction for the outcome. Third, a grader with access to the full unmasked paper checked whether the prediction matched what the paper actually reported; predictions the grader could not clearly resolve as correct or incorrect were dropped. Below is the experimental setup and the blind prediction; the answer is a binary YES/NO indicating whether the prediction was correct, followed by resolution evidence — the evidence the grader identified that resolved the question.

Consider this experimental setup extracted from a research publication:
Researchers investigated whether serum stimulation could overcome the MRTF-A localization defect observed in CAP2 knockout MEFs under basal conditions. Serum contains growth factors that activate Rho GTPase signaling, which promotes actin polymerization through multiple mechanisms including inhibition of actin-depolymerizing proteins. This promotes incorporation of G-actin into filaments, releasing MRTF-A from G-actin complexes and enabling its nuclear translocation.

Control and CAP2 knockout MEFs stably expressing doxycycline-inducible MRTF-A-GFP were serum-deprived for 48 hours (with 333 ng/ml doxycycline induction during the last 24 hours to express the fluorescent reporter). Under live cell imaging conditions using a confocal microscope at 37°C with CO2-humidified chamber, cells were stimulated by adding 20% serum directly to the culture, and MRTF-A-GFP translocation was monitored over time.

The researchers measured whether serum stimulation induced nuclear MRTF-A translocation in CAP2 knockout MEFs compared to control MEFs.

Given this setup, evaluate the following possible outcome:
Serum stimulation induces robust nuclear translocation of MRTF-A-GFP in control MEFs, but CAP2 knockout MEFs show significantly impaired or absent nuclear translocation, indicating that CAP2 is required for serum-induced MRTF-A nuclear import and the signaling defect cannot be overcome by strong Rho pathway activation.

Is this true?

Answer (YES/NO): NO